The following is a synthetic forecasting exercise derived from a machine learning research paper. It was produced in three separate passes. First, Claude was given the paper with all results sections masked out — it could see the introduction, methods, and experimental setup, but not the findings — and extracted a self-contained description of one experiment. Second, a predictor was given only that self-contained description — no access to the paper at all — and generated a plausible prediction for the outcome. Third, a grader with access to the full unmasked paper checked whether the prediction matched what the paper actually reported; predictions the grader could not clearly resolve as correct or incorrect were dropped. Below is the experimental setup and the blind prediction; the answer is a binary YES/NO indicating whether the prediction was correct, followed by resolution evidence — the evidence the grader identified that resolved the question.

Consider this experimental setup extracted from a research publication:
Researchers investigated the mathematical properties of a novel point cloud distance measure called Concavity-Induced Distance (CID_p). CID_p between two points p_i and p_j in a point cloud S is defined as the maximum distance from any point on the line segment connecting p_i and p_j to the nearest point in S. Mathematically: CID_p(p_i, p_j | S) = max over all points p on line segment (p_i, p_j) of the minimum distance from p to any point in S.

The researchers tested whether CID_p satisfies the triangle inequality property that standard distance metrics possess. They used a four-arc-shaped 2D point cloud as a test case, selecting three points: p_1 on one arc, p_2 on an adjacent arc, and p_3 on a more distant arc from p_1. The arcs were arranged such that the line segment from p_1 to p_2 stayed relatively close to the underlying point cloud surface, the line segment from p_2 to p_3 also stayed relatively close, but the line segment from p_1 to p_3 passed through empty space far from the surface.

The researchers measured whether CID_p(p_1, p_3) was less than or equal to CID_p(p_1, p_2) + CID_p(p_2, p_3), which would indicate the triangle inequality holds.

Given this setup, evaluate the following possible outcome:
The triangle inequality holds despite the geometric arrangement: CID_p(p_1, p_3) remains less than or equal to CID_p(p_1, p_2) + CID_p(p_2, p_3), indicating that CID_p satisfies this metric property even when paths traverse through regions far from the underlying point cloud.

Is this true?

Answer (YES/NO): NO